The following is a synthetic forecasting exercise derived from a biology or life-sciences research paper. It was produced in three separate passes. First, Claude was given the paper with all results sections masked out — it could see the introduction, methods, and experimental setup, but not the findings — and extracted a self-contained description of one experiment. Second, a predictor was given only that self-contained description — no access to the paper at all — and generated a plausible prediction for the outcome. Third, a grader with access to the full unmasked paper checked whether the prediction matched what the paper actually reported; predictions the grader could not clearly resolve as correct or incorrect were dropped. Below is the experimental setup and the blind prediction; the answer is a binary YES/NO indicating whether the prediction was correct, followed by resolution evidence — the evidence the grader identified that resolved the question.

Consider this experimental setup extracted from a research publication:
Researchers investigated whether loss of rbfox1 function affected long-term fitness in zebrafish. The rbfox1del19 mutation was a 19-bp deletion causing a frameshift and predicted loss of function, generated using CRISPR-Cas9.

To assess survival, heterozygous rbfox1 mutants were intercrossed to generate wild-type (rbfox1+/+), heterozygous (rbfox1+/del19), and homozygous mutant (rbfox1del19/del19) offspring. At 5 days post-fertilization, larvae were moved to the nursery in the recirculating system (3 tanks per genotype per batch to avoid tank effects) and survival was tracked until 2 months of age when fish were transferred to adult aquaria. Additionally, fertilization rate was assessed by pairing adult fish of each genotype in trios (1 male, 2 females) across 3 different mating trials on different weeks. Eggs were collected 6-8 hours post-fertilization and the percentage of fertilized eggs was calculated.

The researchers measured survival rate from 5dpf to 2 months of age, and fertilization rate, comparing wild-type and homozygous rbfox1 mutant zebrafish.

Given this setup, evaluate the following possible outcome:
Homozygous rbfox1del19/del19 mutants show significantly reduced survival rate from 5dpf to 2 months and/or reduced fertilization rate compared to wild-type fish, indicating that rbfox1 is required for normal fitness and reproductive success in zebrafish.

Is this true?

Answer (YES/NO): YES